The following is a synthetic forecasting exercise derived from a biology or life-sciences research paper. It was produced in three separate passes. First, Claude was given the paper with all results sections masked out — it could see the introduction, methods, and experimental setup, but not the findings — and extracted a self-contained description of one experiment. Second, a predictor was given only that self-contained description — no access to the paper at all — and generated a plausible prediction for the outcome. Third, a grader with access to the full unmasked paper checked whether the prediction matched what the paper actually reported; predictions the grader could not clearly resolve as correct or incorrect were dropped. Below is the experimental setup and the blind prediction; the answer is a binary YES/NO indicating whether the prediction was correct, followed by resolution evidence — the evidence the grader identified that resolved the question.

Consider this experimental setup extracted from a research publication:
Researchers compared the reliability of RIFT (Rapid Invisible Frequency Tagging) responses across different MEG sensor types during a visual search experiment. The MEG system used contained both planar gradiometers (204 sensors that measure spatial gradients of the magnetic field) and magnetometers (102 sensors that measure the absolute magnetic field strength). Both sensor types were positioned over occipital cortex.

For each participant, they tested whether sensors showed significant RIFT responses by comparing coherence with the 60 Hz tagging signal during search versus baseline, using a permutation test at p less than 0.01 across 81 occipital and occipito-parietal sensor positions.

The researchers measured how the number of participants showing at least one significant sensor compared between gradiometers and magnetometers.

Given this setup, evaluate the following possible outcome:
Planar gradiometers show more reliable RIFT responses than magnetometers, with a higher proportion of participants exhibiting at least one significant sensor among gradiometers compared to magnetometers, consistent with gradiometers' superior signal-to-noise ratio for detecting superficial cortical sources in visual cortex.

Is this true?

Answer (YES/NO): YES